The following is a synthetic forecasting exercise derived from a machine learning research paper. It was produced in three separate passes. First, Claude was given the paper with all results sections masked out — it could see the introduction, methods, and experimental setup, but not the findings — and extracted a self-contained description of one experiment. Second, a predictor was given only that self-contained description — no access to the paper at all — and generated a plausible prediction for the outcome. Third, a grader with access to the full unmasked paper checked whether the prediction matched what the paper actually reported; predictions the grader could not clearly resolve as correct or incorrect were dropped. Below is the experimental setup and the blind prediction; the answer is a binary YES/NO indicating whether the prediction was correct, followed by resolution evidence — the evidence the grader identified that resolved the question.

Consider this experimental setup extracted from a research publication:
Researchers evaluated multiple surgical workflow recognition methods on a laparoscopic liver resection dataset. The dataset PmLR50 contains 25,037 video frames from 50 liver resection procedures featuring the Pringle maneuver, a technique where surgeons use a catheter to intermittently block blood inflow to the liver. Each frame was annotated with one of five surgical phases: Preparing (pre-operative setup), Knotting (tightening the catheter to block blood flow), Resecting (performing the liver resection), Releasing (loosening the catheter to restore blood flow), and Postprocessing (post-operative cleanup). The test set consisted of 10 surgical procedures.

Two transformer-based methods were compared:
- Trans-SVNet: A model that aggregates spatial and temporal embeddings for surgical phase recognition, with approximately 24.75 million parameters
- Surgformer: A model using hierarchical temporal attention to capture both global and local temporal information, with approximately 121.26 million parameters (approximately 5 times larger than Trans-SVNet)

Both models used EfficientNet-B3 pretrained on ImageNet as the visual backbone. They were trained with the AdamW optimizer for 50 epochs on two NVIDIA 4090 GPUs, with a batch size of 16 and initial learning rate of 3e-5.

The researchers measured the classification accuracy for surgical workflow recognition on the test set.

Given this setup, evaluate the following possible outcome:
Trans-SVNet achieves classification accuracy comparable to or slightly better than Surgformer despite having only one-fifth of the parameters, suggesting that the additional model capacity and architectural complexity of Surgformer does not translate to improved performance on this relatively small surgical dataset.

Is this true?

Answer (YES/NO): NO